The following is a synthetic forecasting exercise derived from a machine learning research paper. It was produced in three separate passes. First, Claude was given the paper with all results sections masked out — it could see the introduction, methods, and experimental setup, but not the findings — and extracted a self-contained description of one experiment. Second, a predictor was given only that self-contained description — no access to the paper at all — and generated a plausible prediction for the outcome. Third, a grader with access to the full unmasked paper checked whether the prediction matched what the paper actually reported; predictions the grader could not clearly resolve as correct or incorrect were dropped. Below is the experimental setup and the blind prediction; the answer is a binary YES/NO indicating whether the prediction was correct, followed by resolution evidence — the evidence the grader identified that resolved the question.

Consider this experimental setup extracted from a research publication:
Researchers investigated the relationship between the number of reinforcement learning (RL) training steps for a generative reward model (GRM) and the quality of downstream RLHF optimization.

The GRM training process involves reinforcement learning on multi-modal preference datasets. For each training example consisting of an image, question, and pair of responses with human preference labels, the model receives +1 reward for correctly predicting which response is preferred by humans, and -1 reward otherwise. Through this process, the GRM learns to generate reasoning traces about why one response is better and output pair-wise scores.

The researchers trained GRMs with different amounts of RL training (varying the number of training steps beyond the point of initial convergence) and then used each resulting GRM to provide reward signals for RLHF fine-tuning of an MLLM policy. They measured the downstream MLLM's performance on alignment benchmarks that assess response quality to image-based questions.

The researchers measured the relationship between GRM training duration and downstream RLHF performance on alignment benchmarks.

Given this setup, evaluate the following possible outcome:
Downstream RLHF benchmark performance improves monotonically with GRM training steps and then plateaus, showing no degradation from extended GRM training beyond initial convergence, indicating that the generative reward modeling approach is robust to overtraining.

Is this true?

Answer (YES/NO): NO